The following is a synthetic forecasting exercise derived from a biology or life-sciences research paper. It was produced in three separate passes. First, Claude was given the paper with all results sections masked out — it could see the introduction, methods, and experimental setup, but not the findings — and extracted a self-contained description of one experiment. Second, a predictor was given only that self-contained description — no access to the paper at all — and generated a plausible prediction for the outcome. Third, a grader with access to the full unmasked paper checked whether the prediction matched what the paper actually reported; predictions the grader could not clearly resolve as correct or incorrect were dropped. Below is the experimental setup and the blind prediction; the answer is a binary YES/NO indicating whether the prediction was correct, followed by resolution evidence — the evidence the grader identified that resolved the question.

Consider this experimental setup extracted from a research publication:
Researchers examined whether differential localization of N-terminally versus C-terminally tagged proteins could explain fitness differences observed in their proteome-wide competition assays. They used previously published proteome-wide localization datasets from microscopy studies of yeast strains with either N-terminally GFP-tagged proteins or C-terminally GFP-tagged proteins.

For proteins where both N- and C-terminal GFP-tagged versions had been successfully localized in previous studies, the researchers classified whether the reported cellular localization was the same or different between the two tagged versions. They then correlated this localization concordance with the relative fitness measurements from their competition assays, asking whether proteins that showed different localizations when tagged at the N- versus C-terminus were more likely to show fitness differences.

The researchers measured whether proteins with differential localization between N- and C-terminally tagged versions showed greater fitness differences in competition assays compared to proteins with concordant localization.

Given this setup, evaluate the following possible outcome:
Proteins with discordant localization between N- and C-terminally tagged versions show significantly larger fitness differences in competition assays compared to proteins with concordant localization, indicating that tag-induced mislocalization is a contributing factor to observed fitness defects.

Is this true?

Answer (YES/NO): YES